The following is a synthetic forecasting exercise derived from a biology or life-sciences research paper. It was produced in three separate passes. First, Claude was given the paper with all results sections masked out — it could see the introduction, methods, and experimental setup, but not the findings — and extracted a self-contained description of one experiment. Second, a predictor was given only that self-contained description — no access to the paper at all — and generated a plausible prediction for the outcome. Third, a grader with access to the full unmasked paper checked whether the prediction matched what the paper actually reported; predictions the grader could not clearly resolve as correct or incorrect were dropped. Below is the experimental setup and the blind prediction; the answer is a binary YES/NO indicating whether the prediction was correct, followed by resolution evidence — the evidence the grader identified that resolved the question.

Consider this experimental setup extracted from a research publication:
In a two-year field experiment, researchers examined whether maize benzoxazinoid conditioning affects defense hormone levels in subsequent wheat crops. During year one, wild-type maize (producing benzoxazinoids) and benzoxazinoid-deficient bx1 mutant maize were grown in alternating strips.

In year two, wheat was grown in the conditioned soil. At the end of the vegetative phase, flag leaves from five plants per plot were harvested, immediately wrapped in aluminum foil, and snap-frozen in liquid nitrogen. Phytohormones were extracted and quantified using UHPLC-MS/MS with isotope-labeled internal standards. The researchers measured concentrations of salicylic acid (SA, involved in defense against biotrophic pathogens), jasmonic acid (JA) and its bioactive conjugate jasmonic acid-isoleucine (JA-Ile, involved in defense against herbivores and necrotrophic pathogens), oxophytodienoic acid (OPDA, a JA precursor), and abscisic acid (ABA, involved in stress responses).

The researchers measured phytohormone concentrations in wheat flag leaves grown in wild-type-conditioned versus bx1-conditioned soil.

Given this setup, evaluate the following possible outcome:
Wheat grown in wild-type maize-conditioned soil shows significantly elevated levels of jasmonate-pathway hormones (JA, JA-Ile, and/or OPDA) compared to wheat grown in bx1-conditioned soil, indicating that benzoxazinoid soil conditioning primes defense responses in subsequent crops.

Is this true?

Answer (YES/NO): NO